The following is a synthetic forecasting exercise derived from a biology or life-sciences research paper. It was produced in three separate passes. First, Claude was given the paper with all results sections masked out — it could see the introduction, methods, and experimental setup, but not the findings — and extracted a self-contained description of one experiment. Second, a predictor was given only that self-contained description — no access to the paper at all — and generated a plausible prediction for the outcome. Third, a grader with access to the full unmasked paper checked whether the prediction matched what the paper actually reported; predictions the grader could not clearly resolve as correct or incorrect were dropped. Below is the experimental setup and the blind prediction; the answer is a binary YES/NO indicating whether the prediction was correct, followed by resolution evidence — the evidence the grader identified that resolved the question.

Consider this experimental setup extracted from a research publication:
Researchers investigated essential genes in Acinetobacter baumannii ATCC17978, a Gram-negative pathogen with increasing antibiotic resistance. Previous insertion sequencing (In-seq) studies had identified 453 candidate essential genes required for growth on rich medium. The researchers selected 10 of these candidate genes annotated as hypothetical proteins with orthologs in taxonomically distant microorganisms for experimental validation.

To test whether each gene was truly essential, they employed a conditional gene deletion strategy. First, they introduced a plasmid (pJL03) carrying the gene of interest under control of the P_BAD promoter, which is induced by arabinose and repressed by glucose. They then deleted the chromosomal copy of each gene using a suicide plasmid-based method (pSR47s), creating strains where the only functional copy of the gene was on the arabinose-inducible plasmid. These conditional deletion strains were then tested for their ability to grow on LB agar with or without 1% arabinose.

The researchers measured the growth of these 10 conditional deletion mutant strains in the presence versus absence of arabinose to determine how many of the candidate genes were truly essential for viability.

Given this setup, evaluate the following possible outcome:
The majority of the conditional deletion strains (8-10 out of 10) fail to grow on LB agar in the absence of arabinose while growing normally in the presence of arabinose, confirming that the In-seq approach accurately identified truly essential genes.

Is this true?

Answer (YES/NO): NO